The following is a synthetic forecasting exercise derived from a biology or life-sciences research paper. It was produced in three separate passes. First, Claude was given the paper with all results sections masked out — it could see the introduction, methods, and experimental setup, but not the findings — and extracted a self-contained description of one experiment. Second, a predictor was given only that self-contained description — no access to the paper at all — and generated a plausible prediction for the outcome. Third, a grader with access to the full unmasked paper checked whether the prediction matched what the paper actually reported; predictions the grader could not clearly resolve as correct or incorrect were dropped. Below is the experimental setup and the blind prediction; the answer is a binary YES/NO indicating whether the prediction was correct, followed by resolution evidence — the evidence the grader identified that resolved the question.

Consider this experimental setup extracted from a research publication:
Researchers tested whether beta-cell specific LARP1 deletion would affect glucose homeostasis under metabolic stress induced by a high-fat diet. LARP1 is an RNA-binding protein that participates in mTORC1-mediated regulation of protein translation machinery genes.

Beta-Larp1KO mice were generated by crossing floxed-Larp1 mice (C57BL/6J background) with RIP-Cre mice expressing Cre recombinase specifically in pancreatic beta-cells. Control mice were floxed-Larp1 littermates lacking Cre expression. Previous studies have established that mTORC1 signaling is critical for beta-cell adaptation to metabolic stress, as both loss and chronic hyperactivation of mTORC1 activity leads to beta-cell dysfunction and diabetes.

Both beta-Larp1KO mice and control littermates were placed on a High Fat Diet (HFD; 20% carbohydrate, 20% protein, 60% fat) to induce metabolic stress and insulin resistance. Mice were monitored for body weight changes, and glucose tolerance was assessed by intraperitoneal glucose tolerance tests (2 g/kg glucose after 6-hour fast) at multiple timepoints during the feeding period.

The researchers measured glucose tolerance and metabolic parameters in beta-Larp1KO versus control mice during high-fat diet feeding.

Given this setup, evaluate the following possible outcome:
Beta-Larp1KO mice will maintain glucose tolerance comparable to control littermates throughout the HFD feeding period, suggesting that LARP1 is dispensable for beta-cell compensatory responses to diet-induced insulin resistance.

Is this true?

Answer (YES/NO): YES